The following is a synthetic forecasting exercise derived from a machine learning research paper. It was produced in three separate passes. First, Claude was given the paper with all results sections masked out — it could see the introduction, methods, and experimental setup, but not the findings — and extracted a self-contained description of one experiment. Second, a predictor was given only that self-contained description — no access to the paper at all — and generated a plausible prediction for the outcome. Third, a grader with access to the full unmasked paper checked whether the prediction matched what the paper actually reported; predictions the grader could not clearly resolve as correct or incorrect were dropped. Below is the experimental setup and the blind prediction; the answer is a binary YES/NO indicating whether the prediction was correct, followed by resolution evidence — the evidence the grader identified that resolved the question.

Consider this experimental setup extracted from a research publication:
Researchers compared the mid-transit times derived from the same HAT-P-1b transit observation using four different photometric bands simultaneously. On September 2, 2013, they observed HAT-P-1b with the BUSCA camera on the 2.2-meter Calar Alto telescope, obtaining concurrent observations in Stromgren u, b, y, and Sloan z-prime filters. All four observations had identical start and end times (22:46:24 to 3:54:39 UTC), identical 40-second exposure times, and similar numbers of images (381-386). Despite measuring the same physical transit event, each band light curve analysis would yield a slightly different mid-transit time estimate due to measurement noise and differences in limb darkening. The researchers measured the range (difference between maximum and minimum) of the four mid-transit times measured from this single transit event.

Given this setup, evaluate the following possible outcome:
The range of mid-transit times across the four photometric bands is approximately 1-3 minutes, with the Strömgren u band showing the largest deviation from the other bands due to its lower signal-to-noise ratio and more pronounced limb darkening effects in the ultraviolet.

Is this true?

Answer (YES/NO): YES